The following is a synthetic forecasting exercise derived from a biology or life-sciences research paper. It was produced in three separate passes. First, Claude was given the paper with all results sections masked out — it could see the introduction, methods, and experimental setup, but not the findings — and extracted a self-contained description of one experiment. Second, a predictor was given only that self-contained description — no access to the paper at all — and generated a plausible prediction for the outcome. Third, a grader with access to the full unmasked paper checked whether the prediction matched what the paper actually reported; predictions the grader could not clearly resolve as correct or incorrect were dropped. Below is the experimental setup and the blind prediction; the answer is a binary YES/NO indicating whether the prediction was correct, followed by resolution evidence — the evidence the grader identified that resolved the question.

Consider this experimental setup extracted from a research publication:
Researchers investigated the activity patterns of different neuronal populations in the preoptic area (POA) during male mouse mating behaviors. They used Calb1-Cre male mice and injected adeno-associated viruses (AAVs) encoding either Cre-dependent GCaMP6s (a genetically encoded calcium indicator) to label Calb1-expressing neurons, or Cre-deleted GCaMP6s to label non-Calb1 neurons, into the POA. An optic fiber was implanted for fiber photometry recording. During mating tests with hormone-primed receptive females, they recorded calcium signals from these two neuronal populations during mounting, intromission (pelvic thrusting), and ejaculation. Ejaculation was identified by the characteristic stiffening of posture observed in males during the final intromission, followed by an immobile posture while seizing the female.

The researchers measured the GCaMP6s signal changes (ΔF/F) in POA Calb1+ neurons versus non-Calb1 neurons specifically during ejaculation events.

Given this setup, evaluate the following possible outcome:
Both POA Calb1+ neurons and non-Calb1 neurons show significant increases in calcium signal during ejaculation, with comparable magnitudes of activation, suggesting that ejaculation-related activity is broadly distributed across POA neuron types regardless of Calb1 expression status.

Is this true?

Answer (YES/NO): NO